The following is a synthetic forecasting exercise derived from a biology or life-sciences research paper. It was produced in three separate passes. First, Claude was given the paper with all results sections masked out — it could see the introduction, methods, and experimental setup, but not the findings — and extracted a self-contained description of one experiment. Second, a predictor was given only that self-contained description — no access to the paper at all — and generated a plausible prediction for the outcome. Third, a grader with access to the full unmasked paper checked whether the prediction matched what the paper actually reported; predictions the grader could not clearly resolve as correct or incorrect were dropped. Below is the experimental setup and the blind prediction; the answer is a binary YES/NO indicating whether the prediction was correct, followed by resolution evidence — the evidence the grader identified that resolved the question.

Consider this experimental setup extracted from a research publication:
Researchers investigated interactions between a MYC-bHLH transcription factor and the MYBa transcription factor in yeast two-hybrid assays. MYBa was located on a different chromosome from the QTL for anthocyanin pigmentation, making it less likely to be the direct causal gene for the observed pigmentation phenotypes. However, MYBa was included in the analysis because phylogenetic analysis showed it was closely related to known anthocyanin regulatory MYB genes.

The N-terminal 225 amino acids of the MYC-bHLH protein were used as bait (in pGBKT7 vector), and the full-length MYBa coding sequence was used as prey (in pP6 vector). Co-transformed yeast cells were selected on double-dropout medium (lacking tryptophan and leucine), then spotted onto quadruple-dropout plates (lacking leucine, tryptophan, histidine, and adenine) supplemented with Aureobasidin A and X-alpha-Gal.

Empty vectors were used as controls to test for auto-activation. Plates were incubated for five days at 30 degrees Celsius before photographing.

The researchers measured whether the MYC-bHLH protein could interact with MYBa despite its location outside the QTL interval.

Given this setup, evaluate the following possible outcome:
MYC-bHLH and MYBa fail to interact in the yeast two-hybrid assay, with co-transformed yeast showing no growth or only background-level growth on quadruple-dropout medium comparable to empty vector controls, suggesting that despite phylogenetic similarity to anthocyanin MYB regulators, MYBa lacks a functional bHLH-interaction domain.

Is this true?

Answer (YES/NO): NO